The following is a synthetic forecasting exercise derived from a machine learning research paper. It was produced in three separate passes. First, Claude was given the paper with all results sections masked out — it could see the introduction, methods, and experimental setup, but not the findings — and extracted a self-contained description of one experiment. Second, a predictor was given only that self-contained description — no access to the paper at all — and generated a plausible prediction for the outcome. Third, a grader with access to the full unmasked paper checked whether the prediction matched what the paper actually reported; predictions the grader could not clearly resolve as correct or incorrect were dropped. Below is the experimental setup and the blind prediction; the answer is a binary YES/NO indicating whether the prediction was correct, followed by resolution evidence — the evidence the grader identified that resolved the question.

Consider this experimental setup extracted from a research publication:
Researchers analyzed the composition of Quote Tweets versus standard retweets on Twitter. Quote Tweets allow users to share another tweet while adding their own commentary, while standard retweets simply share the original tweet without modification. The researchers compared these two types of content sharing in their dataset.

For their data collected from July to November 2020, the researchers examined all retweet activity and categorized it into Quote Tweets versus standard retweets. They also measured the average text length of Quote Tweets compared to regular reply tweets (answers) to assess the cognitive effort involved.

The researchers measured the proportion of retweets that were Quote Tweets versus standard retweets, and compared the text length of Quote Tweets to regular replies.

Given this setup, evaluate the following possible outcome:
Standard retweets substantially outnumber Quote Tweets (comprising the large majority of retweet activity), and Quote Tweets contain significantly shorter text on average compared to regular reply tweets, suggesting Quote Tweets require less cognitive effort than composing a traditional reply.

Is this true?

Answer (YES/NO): YES